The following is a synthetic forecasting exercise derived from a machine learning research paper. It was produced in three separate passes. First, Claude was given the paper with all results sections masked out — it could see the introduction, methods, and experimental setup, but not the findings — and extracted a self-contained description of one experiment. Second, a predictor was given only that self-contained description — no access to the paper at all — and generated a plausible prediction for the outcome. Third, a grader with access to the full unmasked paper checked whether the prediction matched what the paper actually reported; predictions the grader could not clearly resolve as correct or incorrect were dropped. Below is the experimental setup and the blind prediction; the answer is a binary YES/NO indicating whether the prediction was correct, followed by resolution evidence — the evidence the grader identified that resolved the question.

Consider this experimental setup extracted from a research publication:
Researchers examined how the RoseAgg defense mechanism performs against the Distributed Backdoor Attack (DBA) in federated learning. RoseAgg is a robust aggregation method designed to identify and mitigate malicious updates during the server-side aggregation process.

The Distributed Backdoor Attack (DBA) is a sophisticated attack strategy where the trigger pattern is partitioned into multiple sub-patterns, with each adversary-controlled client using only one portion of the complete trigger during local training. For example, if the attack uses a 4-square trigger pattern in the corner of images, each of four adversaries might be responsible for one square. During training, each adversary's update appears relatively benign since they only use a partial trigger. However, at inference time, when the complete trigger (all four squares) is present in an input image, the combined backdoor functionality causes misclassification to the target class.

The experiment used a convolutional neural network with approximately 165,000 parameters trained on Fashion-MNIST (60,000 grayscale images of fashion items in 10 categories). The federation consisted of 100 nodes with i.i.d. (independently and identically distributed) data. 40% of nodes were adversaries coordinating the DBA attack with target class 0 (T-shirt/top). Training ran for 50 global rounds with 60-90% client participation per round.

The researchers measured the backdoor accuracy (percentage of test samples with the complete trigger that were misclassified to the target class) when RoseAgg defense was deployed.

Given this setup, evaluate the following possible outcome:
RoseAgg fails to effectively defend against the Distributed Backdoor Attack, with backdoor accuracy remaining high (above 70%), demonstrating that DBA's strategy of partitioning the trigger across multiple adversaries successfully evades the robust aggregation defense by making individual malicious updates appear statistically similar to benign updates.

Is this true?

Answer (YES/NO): YES